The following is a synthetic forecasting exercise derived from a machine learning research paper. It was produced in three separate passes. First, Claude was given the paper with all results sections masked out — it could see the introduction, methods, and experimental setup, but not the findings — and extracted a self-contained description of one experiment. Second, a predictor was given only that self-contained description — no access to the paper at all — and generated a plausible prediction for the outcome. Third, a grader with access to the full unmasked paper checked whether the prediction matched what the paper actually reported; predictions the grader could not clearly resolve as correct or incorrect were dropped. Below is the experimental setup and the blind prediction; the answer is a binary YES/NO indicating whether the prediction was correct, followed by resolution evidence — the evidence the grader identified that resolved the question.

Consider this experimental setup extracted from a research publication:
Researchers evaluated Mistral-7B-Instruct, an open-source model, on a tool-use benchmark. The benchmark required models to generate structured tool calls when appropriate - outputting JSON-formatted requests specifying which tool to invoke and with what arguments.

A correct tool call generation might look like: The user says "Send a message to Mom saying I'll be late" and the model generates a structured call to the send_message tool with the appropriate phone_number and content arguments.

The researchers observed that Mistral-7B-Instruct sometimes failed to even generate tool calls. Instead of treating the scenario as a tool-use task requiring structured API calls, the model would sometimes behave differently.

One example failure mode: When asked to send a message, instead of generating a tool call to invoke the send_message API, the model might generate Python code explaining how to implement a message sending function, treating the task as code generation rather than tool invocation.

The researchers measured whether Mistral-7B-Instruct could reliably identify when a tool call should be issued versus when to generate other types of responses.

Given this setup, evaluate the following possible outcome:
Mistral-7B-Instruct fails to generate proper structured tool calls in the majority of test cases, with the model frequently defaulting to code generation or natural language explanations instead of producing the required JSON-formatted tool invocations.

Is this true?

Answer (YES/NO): YES